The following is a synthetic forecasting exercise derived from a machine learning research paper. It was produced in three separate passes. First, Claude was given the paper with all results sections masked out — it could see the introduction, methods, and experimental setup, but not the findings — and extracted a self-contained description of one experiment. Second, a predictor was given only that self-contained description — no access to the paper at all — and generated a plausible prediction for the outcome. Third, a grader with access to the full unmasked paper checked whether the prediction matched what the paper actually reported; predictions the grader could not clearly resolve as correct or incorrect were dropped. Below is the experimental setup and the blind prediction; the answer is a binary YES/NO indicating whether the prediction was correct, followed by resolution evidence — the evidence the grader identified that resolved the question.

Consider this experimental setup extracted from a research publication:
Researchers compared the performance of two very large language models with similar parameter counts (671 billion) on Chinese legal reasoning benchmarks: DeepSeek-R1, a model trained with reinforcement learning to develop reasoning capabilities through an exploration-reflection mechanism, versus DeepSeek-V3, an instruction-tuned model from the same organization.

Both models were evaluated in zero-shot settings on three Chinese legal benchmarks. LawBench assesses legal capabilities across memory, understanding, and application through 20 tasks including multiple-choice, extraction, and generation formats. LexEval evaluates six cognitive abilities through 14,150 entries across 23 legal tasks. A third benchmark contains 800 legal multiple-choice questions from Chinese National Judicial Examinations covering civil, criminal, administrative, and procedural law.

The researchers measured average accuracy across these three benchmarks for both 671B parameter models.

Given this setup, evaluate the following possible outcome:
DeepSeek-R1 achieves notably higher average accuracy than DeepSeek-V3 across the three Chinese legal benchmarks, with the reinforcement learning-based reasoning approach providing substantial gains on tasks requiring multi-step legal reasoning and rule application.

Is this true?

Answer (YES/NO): NO